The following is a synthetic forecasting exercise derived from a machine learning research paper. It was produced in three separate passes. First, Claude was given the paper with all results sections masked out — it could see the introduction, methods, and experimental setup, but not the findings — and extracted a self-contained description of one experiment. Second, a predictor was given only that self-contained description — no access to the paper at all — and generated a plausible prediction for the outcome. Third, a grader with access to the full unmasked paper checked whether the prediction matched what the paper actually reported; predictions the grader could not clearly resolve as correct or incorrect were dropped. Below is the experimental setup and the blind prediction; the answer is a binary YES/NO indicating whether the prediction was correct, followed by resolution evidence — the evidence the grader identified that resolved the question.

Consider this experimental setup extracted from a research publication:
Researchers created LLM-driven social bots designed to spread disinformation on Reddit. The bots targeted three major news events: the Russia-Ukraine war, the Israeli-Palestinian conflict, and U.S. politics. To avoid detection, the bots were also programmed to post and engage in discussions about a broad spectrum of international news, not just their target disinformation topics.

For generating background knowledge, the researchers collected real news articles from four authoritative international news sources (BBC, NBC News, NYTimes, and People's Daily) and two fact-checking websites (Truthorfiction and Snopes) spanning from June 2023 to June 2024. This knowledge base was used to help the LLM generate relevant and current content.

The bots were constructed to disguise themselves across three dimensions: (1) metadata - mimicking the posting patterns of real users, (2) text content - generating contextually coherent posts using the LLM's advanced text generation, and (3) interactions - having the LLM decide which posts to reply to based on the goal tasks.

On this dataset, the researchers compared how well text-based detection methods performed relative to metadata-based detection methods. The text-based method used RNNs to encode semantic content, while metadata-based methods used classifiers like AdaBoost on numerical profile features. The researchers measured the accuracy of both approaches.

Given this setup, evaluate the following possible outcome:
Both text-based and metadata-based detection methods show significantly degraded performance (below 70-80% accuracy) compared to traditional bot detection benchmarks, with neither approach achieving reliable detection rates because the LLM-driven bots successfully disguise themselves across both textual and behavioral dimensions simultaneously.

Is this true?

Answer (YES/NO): NO